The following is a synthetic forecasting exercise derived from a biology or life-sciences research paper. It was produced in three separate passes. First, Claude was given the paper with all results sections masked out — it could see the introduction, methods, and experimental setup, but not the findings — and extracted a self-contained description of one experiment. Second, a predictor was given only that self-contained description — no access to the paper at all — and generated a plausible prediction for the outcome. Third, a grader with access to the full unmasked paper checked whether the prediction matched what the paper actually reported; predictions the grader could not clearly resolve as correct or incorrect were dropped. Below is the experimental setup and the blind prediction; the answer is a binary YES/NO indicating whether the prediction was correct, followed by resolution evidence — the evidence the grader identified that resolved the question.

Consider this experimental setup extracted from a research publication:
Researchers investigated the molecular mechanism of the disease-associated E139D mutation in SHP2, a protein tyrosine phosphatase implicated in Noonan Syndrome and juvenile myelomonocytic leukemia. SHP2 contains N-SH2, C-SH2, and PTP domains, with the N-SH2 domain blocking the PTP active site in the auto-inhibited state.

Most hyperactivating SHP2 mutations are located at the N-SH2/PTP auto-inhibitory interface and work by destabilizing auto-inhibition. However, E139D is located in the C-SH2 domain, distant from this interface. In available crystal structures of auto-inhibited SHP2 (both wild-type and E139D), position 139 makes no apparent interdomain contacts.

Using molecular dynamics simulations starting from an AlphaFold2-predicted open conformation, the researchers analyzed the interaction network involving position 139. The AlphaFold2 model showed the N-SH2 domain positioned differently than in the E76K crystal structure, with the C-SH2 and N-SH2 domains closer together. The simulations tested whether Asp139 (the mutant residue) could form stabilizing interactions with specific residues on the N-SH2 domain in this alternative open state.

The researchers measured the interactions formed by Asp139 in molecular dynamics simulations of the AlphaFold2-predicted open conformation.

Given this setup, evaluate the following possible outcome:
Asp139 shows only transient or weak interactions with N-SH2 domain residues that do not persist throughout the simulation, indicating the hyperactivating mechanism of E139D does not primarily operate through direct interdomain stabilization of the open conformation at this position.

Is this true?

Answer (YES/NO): NO